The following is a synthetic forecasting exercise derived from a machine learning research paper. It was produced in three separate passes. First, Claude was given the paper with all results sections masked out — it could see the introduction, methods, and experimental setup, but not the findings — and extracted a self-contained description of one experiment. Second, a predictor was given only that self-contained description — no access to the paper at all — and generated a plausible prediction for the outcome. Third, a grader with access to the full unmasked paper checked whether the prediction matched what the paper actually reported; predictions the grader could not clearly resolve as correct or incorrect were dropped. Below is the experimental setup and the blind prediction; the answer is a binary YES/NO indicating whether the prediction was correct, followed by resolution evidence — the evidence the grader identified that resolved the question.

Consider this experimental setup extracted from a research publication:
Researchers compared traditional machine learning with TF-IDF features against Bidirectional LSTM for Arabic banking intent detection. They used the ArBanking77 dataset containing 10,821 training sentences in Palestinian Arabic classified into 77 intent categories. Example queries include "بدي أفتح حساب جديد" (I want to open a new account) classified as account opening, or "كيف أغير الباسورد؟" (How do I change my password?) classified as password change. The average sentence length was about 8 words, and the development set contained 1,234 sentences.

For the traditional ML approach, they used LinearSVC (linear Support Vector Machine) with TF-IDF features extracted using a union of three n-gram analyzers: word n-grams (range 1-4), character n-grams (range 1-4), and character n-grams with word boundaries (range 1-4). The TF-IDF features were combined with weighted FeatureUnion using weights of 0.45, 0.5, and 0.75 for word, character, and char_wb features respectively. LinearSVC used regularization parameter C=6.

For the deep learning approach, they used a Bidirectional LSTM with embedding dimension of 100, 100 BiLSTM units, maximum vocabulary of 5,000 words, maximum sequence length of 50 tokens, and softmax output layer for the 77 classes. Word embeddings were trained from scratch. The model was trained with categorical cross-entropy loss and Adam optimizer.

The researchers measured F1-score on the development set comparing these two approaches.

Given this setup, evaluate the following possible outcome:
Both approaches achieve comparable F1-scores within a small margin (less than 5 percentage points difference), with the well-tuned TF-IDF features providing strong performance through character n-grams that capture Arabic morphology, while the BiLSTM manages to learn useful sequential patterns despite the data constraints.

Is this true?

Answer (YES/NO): NO